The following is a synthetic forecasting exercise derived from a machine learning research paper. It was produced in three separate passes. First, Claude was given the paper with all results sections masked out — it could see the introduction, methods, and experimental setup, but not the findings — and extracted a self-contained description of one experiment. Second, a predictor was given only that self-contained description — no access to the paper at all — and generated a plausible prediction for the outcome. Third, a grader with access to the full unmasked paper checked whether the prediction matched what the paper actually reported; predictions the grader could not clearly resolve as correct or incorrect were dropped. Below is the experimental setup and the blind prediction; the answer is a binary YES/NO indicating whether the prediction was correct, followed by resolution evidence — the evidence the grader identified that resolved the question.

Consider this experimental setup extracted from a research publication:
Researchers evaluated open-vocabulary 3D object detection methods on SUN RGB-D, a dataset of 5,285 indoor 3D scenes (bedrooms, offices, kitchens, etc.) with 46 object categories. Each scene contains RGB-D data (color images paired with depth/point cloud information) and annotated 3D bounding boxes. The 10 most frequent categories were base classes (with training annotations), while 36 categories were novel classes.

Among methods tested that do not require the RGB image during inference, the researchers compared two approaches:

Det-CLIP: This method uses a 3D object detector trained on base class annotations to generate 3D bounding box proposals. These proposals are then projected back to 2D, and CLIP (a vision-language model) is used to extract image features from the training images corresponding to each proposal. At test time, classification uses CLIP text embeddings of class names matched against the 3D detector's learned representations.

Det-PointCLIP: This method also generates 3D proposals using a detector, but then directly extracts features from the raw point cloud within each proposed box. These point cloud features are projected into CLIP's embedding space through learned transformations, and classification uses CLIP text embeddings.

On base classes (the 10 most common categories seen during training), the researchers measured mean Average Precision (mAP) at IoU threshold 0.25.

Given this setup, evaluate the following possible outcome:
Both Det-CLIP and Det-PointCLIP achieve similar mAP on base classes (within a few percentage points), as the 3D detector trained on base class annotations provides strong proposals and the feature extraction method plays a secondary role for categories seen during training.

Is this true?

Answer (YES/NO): NO